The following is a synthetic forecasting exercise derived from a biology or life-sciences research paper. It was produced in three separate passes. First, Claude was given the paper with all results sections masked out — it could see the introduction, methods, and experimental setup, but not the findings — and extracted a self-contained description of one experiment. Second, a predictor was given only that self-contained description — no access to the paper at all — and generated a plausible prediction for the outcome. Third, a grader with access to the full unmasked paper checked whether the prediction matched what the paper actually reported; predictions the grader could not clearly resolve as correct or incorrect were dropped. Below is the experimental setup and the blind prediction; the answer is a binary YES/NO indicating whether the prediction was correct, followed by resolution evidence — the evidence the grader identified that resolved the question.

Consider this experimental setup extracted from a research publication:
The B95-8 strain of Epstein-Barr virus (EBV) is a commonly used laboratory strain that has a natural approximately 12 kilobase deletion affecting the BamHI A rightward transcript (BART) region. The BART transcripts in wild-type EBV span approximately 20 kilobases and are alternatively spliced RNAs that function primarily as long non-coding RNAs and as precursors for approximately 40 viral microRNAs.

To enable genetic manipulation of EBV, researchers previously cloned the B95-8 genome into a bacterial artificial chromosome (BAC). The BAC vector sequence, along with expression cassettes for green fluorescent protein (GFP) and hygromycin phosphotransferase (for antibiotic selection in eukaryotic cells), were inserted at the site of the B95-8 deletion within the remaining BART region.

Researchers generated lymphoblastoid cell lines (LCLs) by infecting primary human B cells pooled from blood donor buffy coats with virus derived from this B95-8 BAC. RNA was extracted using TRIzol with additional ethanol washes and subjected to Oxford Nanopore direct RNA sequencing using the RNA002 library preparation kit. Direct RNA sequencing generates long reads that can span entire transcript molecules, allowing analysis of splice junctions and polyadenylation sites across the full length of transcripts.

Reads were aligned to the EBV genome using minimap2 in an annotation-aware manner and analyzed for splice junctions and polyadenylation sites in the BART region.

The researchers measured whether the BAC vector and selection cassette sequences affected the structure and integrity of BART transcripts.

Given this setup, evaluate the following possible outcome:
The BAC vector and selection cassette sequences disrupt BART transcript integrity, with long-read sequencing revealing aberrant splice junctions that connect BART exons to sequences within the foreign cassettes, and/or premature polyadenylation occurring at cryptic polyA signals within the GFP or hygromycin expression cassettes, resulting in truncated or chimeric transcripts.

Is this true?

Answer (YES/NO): YES